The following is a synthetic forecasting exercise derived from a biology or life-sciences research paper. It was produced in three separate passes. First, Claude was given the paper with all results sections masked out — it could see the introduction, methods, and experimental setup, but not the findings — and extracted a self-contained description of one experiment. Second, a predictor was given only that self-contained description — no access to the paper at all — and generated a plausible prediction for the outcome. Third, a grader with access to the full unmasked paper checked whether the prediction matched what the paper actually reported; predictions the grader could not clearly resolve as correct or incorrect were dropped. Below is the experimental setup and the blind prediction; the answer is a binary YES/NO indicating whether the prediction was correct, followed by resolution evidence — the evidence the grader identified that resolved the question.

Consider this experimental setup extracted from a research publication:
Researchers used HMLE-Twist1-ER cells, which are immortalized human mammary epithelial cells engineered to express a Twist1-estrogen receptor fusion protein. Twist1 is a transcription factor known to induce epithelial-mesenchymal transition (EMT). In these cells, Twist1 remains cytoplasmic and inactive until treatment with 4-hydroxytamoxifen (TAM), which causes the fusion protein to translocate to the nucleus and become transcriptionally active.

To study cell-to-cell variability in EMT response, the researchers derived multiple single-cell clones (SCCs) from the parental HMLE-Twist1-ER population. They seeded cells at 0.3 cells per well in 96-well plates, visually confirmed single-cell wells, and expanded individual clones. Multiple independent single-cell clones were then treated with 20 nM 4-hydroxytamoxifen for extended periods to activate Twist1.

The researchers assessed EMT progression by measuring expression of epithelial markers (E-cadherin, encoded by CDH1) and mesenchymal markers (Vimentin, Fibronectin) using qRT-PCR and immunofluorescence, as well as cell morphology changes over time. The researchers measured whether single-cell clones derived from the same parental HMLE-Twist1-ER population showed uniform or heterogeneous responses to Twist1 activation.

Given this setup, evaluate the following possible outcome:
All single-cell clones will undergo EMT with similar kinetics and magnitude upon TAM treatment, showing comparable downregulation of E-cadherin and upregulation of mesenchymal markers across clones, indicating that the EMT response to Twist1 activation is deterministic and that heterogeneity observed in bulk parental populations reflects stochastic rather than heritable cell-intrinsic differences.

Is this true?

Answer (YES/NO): NO